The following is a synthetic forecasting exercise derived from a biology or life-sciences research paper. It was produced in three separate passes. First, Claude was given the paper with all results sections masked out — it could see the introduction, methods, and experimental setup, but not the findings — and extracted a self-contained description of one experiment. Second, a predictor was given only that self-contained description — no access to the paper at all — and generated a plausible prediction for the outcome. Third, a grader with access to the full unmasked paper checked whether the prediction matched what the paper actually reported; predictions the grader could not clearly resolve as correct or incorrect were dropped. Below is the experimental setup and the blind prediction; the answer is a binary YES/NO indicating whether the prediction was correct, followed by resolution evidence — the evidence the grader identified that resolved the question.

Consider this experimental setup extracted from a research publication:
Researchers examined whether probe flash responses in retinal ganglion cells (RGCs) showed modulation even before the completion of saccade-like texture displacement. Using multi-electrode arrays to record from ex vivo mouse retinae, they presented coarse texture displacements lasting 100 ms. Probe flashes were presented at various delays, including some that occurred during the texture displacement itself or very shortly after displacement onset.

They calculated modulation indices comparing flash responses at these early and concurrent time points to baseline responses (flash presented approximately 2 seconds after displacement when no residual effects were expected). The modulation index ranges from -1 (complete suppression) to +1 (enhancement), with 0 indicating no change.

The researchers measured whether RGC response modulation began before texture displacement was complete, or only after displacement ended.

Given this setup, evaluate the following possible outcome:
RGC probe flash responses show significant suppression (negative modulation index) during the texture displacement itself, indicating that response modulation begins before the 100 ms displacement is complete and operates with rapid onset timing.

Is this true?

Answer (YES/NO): YES